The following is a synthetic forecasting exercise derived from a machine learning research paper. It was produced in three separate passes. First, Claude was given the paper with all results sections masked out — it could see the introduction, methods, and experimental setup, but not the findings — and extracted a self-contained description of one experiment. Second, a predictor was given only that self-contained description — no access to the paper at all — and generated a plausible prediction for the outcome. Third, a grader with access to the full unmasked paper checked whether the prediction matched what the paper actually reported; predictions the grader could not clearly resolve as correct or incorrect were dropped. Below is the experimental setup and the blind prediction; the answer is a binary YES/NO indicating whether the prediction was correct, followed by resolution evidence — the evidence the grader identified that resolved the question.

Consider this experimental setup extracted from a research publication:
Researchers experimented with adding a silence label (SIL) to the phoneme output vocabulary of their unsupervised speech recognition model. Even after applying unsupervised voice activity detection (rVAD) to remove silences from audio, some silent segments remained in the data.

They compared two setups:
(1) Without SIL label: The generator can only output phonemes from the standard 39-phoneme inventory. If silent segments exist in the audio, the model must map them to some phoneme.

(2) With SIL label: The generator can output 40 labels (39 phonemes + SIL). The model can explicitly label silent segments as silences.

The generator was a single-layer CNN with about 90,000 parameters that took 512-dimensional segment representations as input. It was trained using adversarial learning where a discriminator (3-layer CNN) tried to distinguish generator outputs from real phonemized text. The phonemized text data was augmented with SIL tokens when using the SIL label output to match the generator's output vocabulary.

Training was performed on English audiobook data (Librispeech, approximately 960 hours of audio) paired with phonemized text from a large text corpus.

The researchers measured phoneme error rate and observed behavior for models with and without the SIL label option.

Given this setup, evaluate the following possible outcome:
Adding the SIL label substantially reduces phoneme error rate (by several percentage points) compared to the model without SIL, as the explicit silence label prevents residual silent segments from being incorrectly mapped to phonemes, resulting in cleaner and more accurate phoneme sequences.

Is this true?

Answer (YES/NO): NO